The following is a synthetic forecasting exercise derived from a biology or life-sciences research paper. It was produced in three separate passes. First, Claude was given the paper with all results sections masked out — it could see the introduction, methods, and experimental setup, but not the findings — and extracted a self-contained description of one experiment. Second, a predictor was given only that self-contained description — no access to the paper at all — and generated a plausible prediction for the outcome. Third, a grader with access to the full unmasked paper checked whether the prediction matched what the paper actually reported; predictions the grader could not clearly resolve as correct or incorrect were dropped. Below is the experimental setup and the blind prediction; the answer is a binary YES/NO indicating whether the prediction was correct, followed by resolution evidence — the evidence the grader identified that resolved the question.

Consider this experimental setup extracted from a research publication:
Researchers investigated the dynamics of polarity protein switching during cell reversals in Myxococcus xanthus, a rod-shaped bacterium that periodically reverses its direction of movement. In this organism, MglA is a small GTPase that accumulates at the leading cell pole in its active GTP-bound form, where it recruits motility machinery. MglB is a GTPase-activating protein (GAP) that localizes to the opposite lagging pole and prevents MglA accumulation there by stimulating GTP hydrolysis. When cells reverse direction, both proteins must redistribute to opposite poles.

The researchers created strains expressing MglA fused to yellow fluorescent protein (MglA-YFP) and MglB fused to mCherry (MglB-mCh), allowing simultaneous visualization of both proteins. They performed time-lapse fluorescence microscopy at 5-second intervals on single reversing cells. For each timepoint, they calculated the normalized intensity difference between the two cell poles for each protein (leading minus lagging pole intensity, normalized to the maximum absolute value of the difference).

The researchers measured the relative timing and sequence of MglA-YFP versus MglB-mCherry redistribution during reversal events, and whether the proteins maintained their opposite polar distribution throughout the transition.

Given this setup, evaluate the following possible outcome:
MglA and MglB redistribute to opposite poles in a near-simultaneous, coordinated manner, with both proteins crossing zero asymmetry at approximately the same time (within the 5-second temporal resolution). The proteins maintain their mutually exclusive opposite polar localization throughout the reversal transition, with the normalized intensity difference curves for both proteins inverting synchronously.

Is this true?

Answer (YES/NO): NO